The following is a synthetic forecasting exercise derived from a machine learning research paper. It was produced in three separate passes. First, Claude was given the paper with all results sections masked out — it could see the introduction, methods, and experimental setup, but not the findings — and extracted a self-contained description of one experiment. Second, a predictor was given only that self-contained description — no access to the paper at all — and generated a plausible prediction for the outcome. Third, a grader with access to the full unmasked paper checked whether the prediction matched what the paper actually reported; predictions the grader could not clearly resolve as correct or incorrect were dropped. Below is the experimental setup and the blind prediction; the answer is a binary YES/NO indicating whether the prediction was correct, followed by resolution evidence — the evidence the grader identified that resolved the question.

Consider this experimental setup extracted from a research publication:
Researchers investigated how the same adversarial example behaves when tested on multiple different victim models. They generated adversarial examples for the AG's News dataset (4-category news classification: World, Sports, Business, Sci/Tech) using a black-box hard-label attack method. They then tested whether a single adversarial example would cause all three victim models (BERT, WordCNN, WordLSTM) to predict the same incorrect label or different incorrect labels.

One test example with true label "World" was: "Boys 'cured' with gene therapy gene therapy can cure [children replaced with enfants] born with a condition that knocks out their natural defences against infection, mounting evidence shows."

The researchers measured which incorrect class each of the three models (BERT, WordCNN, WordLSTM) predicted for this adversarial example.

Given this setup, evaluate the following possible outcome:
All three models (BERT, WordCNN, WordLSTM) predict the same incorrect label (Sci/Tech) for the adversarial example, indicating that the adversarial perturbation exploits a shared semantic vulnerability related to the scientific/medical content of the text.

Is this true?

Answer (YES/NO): YES